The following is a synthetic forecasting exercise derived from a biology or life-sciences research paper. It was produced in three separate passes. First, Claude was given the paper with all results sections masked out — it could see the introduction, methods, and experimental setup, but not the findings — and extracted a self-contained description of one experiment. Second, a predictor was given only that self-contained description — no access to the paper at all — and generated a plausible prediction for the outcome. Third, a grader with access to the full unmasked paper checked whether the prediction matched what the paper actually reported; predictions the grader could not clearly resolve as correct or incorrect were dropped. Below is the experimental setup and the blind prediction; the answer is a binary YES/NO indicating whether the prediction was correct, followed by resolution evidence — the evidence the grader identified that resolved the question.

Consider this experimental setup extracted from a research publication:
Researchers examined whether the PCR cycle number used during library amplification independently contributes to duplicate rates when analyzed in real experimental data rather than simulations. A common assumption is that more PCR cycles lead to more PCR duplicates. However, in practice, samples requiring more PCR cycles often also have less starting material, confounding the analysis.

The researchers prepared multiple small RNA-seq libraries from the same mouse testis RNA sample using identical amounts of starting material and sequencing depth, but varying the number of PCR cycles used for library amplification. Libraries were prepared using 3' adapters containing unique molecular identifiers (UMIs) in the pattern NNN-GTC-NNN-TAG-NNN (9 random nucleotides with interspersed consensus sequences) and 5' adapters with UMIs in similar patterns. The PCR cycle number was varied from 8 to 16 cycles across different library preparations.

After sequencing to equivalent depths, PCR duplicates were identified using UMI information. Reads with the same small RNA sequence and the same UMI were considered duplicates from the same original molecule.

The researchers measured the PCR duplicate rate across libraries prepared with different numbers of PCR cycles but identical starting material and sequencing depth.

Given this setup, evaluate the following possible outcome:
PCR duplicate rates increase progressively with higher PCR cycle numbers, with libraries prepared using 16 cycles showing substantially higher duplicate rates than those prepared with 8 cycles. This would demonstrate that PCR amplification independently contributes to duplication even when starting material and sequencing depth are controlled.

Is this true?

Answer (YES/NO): NO